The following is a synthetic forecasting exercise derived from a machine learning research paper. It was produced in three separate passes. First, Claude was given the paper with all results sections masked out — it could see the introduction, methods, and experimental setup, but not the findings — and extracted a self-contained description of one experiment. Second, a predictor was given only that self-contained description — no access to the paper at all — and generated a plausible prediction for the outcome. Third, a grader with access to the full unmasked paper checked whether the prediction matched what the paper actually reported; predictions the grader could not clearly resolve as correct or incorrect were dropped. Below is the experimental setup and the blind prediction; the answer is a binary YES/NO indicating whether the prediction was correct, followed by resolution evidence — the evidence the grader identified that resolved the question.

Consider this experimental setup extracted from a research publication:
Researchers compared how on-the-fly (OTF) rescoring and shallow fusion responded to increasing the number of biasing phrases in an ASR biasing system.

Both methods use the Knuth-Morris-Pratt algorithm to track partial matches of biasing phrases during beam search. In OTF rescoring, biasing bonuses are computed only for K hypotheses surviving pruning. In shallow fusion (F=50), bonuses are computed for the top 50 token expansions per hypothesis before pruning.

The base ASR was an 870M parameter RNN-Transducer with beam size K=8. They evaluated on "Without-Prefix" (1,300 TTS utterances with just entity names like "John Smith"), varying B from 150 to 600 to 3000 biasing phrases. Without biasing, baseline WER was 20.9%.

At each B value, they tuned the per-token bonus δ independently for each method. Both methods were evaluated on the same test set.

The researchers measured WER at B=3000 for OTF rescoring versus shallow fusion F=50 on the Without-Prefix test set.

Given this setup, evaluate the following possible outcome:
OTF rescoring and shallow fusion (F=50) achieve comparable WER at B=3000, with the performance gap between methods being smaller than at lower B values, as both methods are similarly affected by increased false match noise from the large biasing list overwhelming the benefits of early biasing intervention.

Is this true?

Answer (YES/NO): NO